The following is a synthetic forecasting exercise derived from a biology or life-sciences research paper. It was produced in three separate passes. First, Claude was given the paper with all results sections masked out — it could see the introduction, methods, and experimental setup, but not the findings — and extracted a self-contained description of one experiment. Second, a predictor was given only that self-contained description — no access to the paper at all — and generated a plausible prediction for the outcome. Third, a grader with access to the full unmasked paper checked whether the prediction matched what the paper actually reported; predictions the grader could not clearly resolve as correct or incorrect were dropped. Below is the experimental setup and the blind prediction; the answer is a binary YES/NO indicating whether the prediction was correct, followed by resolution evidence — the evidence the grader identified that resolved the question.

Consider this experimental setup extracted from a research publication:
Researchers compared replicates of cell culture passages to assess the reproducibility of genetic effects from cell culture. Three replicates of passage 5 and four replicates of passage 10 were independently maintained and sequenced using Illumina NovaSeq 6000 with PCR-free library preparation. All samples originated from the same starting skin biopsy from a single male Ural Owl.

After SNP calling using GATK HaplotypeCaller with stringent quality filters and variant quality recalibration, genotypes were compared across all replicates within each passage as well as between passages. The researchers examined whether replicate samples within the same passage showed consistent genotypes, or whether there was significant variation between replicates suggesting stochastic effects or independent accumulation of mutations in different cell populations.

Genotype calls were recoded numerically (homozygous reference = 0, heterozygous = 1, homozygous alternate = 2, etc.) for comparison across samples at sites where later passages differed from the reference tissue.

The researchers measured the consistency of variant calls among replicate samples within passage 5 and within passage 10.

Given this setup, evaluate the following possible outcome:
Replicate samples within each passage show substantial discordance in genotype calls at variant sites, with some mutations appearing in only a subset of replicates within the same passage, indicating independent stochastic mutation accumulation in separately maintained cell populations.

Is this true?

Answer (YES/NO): NO